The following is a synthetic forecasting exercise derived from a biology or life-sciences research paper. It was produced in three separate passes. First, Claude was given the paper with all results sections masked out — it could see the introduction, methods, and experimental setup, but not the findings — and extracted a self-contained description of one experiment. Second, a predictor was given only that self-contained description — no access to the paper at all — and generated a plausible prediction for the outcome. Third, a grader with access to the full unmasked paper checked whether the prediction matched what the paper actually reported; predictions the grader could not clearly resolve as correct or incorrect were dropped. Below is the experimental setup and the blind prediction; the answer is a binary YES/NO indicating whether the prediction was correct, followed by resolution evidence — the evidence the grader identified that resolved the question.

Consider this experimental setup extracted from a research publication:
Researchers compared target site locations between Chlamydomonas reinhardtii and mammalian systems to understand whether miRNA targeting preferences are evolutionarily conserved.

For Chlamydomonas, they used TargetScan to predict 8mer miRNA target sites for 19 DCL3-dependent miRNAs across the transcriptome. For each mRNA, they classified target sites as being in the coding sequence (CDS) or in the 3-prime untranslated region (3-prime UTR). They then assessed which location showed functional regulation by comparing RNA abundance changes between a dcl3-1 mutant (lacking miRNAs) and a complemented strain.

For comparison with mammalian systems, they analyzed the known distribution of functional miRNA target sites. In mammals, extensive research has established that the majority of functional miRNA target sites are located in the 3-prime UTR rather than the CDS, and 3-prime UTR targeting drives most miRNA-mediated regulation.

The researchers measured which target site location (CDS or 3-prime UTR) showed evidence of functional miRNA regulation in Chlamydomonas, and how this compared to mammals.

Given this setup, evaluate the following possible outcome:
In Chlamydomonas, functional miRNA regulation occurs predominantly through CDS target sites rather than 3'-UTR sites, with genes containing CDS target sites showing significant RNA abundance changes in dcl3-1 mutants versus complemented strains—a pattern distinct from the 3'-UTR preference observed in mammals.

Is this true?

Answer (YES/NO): YES